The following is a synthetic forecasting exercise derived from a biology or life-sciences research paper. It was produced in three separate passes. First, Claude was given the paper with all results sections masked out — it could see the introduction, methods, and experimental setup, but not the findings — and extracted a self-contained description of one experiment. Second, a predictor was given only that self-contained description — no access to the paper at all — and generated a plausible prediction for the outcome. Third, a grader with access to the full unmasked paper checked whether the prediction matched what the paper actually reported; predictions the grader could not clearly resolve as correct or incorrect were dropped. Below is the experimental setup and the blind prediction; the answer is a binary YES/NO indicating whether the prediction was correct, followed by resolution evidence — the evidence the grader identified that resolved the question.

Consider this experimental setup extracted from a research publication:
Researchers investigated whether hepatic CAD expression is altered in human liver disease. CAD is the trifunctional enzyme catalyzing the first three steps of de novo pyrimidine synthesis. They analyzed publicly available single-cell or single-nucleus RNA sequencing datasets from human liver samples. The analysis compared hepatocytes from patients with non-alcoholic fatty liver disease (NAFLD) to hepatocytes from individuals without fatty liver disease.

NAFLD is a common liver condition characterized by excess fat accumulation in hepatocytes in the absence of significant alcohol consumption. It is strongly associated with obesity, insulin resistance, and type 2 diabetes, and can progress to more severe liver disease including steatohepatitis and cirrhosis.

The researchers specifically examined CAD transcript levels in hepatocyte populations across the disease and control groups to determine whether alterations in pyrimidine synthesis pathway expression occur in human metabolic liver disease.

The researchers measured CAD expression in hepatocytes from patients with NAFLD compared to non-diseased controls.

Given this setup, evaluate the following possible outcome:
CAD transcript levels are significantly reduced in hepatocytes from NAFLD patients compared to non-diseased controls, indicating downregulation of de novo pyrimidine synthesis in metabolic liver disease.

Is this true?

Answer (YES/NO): YES